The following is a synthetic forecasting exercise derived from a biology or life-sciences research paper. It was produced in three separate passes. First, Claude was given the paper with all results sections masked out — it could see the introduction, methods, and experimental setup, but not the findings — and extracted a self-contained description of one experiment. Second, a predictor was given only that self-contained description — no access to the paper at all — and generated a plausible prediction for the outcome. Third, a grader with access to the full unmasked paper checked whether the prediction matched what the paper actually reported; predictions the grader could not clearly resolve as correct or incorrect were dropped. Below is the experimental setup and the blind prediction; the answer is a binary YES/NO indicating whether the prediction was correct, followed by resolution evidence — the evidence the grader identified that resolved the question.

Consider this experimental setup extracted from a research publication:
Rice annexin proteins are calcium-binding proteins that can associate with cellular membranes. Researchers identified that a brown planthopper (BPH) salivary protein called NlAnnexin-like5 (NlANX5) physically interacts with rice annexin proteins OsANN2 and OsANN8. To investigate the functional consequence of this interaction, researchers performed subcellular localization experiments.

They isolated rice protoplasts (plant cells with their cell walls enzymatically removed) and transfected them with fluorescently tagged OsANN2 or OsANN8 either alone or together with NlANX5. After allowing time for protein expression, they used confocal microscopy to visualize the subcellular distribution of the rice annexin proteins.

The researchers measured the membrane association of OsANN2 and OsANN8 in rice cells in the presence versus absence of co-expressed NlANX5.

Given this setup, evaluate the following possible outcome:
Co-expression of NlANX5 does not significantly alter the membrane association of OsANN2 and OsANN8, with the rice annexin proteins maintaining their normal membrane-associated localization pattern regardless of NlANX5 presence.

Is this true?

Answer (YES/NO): NO